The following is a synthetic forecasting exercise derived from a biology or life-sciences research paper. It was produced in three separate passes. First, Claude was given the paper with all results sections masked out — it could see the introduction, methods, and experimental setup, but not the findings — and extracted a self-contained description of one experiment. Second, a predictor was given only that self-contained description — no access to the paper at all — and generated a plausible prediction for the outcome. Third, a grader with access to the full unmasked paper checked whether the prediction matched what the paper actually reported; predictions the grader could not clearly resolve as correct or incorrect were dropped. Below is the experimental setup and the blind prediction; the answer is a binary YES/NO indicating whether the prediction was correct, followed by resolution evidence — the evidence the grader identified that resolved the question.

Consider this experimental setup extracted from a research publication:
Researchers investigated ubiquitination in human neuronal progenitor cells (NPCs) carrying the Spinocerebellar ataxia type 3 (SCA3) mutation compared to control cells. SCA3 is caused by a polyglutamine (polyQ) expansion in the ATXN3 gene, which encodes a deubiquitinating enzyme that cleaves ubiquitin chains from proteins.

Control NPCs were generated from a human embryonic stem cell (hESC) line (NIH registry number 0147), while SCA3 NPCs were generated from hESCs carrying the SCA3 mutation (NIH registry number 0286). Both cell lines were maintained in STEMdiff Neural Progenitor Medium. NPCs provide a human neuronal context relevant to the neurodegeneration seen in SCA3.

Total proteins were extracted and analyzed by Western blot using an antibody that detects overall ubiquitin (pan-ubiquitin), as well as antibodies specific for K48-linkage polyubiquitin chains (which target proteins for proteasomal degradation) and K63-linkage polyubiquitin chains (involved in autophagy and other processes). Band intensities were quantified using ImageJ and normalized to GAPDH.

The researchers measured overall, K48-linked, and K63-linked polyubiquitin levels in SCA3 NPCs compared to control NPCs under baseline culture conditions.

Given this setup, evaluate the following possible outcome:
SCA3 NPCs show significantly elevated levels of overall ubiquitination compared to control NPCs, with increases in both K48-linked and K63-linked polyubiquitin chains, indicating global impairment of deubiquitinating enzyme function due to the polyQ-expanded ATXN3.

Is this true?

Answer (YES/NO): NO